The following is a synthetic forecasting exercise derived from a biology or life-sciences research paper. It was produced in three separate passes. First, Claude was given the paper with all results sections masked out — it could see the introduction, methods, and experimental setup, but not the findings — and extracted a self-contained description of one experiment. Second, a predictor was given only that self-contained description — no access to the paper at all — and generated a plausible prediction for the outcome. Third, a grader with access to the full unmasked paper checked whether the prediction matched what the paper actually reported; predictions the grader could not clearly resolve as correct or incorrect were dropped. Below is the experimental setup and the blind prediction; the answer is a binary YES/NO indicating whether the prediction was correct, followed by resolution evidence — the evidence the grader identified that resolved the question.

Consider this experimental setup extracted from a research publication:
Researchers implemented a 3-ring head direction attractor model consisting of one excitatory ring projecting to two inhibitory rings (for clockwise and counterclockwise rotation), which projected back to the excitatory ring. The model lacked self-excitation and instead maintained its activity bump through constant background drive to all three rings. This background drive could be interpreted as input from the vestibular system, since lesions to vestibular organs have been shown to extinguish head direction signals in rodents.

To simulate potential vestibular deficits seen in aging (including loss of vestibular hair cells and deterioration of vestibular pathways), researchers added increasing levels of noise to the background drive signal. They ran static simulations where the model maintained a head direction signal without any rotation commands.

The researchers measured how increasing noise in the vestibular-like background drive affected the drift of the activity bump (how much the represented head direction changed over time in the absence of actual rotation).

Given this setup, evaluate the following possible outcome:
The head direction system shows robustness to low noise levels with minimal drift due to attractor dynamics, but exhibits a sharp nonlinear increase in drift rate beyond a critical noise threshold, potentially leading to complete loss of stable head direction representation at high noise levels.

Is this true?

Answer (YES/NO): NO